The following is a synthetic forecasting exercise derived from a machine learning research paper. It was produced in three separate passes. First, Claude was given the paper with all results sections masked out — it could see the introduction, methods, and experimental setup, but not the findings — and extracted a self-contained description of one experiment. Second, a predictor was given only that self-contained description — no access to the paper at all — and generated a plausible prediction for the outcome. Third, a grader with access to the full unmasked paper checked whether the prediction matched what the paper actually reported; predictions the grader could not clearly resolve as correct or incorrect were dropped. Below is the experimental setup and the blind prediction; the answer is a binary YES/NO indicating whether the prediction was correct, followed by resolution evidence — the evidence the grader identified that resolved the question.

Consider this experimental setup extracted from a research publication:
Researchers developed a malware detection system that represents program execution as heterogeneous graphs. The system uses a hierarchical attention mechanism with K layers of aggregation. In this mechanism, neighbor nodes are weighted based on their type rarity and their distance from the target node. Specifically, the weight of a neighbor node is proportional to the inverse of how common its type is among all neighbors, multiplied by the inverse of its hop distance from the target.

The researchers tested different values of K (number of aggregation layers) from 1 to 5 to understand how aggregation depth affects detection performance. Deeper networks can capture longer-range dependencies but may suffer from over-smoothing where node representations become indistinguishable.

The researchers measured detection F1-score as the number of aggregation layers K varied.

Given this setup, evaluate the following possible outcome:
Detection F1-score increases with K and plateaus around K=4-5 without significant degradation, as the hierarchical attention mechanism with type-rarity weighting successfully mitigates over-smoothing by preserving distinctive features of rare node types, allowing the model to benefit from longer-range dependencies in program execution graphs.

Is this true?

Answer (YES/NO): NO